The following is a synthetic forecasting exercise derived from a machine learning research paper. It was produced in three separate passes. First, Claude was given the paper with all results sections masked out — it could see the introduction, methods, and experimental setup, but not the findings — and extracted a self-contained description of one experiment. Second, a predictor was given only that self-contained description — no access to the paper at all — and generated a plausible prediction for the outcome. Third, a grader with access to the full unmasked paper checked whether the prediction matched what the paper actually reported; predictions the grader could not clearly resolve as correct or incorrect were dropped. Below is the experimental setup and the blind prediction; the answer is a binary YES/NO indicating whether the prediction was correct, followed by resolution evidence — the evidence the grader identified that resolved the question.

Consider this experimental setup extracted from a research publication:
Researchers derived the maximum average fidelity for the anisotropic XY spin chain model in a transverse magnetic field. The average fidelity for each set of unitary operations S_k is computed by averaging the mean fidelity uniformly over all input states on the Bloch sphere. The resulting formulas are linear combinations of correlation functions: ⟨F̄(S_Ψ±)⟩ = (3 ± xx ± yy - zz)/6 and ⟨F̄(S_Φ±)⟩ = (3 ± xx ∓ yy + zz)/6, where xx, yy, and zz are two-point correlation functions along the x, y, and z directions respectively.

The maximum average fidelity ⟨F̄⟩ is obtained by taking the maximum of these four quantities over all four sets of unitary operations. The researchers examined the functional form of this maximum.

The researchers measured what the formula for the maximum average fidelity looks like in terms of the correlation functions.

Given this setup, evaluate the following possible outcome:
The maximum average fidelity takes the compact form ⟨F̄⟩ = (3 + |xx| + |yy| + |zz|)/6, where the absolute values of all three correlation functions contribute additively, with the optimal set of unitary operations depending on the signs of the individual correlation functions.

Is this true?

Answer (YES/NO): NO